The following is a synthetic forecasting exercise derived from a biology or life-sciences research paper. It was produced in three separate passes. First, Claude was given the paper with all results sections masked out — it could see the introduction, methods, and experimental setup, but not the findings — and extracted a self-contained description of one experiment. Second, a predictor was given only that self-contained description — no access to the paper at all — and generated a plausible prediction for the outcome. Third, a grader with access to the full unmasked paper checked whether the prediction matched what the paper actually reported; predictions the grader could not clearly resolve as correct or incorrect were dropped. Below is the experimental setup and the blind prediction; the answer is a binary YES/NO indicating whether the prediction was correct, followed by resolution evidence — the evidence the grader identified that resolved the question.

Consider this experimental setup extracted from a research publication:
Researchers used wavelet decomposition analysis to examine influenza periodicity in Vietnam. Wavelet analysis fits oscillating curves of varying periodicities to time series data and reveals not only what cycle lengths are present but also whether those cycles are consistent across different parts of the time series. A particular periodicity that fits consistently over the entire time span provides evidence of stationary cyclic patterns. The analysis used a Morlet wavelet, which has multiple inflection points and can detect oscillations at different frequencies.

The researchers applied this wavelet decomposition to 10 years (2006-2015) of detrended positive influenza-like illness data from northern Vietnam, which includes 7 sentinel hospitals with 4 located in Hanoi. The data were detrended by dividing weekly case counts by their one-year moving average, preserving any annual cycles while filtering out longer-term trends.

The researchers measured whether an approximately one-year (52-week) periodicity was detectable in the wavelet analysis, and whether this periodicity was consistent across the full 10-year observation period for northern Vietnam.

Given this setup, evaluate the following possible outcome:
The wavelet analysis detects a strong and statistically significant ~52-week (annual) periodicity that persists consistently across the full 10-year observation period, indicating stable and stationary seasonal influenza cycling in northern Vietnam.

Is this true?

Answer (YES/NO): NO